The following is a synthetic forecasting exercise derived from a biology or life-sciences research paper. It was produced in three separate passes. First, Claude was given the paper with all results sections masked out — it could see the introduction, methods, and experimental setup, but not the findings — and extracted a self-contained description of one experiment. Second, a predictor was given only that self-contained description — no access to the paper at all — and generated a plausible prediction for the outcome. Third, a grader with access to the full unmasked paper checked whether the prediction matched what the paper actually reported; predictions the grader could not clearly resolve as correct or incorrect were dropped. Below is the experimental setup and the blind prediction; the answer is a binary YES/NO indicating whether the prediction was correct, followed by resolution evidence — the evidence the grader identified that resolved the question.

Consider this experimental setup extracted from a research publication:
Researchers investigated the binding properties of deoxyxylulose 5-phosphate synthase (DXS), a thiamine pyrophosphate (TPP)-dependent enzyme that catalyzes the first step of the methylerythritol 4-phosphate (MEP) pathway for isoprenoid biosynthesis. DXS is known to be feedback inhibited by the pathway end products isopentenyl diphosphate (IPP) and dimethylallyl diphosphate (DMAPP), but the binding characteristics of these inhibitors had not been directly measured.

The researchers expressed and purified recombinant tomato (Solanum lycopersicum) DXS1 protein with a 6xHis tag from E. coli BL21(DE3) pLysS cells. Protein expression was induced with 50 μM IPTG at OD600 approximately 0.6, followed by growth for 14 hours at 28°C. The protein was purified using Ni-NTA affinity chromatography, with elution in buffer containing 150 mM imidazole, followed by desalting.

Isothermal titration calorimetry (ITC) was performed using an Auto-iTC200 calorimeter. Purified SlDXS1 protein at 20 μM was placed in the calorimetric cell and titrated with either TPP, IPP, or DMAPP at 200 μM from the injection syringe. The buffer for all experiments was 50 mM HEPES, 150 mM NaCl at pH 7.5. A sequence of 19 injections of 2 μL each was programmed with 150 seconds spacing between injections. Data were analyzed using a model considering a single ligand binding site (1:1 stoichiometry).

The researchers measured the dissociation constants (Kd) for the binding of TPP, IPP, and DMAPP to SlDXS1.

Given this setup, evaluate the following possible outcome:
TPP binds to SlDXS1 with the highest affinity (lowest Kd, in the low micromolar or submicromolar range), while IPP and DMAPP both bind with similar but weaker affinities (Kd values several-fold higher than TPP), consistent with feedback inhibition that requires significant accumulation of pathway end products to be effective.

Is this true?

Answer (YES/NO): NO